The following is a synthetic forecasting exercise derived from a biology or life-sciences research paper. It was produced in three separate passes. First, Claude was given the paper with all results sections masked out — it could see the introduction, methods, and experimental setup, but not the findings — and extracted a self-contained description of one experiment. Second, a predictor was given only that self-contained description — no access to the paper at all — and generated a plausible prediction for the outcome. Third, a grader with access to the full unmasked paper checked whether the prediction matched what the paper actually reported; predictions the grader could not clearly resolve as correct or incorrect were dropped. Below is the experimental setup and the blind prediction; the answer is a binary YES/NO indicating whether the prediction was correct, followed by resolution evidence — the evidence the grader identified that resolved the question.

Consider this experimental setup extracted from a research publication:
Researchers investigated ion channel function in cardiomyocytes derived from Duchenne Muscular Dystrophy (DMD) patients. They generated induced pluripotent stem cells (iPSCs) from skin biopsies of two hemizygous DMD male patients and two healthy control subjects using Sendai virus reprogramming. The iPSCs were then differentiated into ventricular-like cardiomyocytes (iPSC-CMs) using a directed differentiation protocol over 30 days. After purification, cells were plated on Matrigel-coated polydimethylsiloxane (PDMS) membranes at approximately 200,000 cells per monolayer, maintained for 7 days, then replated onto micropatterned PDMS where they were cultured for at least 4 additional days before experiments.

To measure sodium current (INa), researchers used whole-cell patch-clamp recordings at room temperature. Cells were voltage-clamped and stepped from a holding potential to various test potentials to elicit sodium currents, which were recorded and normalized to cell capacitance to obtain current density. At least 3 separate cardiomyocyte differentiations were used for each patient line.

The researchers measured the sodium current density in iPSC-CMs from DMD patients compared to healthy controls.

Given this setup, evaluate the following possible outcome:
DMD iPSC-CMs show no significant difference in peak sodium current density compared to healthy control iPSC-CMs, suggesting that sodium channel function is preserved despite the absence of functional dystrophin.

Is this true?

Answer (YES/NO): NO